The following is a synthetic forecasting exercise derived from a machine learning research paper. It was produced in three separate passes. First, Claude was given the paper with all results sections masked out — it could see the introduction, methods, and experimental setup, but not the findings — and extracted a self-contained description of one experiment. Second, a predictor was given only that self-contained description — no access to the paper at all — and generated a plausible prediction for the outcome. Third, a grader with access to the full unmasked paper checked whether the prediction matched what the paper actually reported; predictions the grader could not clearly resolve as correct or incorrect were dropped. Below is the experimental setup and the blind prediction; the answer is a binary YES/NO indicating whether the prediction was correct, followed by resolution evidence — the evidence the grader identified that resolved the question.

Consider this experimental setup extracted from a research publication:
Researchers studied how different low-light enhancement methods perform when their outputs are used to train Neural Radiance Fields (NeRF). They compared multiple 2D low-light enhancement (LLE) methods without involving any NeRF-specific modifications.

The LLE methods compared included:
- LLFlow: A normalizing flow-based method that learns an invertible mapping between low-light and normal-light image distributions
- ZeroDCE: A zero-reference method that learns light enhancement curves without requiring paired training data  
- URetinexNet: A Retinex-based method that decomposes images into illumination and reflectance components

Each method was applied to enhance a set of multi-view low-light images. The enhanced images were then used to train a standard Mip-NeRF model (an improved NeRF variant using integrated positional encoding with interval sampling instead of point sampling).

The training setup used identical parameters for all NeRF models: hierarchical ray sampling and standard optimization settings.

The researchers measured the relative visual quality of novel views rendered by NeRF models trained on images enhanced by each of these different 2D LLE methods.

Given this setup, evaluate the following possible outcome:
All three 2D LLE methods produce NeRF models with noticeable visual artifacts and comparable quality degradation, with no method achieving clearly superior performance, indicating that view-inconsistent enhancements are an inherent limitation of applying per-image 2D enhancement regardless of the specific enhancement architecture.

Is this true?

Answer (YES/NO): NO